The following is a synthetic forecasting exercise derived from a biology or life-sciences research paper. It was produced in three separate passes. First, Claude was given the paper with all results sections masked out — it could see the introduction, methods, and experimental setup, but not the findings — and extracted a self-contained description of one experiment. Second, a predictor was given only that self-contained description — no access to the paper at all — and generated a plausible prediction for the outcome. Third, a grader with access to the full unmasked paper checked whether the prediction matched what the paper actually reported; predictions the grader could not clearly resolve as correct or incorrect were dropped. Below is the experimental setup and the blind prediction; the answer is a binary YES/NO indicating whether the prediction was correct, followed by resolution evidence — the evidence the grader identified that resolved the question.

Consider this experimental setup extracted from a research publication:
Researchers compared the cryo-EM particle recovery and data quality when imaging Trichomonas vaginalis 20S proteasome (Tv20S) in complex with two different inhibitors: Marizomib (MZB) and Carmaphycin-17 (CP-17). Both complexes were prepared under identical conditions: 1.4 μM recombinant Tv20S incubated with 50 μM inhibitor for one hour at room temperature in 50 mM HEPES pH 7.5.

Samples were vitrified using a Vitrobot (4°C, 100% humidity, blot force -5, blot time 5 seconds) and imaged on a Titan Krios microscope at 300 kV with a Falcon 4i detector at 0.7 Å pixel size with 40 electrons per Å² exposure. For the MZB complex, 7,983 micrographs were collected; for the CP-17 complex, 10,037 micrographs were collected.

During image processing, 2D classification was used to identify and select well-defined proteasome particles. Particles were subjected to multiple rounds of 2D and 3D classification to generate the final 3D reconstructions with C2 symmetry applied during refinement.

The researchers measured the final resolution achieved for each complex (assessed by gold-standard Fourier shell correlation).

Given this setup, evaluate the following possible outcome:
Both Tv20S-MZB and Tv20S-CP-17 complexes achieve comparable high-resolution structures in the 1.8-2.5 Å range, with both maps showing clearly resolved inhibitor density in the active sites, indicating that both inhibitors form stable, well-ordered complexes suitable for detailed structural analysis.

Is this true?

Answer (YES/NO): NO